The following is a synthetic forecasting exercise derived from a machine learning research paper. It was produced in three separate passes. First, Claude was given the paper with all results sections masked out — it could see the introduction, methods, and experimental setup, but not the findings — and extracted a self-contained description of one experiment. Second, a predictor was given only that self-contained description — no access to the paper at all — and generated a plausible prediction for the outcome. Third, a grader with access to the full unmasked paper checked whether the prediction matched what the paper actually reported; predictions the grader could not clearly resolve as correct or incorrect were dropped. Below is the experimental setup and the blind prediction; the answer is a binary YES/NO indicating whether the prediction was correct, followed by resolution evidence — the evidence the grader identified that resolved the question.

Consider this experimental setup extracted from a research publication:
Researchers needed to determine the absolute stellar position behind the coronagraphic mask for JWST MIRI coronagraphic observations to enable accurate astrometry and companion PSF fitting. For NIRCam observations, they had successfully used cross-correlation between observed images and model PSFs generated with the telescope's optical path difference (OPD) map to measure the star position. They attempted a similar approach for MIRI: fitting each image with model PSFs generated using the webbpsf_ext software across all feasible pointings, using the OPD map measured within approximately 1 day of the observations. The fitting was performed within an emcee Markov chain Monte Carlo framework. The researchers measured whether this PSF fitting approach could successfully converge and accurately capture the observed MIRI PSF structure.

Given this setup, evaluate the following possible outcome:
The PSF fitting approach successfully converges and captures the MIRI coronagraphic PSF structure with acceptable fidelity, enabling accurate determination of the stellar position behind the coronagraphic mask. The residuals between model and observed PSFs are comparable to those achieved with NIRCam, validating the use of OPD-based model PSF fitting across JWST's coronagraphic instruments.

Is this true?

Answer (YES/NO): NO